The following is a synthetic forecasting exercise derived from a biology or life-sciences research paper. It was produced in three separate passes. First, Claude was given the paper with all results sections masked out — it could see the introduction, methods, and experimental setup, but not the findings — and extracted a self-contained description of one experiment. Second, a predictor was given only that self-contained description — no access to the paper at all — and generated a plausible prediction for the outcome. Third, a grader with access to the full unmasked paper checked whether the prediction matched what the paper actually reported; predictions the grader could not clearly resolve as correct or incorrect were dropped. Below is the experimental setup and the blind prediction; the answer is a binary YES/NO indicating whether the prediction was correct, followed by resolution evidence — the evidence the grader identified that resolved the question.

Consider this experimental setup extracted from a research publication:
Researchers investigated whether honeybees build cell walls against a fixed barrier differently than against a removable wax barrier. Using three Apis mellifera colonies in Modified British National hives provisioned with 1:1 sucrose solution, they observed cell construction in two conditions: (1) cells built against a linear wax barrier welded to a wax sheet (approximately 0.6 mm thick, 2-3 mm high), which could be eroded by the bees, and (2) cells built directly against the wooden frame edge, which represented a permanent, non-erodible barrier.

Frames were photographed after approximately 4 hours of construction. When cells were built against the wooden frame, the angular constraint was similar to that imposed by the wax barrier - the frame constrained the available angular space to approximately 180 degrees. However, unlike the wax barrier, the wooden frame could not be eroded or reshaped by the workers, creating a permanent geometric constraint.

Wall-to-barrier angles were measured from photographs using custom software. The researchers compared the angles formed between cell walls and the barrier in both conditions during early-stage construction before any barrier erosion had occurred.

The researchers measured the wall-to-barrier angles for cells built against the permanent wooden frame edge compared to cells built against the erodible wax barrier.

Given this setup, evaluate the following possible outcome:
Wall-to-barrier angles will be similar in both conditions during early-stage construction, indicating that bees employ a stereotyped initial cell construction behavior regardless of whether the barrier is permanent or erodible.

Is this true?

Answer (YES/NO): YES